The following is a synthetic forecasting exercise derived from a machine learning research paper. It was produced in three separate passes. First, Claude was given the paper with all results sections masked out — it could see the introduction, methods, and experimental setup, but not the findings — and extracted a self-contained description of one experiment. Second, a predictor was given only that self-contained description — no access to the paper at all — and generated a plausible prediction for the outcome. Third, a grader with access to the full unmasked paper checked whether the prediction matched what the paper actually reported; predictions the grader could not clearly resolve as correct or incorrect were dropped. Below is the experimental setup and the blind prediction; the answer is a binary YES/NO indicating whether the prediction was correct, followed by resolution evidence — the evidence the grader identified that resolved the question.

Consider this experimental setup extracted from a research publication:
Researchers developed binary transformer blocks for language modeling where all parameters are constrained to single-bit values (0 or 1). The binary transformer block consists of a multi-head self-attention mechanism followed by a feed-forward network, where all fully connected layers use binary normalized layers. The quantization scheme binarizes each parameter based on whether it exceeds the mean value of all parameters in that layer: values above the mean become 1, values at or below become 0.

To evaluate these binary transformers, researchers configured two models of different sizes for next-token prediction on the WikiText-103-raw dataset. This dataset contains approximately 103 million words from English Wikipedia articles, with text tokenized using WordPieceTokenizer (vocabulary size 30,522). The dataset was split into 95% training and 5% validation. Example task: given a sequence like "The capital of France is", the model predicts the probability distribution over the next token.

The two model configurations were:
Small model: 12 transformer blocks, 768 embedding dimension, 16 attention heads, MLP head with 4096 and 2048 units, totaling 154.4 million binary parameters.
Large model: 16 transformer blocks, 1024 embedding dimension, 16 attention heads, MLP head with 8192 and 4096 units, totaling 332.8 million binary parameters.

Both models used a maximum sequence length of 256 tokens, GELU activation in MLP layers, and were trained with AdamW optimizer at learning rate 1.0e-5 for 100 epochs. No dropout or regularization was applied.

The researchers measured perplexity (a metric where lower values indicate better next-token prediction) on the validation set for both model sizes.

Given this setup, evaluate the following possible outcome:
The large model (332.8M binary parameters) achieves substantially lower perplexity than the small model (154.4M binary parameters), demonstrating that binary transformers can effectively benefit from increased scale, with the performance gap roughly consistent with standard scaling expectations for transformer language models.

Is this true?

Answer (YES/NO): NO